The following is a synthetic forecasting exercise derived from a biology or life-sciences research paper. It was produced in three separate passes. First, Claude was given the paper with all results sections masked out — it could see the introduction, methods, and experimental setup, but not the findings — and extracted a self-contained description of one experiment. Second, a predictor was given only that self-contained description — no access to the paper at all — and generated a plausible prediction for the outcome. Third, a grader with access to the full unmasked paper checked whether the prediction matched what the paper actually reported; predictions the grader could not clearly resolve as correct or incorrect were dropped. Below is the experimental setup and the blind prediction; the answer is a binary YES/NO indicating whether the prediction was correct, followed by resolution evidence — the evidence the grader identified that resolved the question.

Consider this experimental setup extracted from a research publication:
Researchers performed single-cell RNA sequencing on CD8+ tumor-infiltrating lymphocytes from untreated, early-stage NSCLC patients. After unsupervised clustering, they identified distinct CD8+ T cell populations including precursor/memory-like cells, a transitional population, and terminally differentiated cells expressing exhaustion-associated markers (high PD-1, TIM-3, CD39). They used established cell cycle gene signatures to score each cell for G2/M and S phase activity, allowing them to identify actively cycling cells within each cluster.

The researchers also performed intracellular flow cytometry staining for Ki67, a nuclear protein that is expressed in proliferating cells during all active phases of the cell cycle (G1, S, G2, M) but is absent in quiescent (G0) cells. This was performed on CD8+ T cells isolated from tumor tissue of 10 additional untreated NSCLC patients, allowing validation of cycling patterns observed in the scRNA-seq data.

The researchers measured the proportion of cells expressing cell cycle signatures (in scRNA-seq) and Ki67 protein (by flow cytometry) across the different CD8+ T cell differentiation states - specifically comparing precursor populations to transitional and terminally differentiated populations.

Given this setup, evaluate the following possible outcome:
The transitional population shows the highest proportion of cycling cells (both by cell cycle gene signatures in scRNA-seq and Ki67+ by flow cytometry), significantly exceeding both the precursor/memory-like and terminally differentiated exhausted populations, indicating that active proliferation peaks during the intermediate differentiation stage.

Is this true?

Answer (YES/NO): NO